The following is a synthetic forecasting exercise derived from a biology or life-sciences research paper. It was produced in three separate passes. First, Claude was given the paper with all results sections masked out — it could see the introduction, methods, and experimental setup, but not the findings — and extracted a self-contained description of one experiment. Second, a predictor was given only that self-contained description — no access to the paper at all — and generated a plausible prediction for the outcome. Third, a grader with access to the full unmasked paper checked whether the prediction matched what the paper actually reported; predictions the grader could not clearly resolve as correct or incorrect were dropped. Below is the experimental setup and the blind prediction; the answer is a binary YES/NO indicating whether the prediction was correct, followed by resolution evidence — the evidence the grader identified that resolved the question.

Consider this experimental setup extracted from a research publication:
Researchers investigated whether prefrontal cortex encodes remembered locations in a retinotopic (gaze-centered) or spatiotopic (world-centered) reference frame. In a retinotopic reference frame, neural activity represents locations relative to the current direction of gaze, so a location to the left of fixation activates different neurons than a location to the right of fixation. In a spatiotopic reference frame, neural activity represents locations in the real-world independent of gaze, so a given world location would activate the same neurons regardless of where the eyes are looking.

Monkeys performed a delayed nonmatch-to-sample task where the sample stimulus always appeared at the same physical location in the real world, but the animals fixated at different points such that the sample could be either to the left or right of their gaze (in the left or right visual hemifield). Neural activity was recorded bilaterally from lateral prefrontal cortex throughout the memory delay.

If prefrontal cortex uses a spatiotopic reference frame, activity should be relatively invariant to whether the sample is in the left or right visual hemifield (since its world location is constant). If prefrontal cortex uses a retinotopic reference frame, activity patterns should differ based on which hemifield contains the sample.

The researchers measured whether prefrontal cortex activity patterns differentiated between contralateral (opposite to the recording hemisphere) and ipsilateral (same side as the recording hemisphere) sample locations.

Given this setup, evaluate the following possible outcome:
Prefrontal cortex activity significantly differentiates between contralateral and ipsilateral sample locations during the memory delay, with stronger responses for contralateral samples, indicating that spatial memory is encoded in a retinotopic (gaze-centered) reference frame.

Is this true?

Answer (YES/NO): YES